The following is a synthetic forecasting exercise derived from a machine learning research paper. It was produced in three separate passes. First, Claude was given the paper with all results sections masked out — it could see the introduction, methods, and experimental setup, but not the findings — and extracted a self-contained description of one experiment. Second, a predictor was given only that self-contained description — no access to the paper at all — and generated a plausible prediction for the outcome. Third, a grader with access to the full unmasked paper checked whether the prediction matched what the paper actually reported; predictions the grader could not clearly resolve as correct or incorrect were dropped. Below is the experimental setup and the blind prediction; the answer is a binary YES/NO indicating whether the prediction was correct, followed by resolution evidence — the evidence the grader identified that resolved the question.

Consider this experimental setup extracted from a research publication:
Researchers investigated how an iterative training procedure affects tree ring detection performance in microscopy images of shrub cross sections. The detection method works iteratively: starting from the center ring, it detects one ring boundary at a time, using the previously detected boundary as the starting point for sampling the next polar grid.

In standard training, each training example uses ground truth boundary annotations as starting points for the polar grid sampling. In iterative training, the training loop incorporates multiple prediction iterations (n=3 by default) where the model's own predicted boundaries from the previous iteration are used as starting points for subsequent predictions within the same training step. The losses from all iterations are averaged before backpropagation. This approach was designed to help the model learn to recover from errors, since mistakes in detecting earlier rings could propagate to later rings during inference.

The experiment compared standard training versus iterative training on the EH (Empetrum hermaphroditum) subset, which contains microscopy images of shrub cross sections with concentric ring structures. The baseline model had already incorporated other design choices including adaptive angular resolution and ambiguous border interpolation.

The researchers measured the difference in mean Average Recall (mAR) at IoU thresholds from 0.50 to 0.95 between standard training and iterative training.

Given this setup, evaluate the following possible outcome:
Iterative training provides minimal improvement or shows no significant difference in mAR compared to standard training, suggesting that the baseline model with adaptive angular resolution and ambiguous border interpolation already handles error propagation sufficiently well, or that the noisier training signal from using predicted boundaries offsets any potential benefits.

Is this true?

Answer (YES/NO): NO